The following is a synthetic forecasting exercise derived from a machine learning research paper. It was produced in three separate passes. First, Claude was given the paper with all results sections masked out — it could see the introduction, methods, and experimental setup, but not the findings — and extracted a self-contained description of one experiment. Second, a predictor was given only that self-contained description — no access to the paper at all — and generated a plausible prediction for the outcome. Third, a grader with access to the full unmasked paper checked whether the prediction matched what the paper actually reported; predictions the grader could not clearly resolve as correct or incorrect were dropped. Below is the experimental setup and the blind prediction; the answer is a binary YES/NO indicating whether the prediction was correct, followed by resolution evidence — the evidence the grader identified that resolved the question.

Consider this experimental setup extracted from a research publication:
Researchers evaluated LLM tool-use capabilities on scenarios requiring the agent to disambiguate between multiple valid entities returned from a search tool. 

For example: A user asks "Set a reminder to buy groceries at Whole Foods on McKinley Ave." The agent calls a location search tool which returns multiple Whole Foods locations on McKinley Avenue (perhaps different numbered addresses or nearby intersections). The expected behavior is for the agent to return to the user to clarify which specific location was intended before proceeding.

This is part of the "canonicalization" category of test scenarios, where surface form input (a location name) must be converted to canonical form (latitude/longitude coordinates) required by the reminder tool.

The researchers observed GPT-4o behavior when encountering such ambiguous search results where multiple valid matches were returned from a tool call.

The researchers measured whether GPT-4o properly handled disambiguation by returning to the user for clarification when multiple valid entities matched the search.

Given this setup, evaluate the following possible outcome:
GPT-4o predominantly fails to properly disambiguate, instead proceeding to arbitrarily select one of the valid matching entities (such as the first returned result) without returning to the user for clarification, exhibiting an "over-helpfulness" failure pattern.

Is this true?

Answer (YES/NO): YES